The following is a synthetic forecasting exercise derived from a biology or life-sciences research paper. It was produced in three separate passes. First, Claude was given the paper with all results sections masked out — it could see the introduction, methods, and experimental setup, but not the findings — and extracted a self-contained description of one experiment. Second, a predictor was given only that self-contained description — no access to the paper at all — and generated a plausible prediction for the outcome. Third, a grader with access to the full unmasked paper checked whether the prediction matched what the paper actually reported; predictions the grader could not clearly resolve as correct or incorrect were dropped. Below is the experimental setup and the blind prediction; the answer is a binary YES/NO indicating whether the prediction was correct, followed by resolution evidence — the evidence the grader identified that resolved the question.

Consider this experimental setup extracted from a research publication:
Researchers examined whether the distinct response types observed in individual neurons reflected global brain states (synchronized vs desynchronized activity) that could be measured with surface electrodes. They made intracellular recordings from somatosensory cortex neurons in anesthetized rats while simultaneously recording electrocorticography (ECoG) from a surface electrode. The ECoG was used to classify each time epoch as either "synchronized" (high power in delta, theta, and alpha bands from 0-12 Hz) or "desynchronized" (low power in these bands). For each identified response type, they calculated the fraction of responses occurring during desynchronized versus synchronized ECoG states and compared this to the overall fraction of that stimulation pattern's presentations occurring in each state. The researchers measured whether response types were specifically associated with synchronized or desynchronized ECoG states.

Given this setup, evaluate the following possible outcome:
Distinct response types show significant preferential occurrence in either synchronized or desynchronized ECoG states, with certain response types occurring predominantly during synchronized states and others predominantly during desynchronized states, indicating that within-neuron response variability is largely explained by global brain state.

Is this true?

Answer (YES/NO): NO